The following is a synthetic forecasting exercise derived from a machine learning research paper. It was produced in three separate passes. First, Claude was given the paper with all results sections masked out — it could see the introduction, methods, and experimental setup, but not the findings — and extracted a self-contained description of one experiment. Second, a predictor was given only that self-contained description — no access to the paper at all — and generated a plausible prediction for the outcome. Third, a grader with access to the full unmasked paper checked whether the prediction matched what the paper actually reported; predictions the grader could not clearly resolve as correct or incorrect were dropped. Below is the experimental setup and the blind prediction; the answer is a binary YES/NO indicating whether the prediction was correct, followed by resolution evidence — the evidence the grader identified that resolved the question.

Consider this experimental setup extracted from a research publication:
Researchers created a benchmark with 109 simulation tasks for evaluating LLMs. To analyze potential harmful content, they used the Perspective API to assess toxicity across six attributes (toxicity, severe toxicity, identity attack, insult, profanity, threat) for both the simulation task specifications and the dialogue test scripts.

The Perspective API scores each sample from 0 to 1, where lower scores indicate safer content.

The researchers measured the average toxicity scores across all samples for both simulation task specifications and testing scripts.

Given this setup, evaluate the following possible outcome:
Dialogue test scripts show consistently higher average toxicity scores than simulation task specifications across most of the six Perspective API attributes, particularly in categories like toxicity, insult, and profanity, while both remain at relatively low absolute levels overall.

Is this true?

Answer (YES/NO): YES